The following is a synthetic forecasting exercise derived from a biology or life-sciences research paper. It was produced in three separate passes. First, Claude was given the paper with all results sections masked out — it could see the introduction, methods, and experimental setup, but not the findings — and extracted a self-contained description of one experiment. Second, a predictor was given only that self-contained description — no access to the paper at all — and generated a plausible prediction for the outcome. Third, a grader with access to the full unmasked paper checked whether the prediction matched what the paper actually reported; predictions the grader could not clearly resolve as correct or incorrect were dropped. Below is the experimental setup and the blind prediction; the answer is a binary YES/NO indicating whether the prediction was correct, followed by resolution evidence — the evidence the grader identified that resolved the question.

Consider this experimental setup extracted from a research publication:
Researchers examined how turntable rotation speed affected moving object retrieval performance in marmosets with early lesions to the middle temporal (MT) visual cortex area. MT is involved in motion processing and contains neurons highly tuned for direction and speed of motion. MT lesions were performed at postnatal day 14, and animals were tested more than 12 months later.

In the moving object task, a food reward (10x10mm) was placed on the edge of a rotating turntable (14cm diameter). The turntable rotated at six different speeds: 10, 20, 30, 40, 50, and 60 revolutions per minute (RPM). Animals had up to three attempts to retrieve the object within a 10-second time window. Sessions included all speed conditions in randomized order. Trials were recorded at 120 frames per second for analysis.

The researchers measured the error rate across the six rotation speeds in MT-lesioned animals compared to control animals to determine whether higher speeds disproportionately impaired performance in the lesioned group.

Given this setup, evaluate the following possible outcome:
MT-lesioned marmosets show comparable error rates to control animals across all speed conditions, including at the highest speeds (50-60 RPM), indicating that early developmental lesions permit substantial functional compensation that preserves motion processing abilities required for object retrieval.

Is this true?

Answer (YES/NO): NO